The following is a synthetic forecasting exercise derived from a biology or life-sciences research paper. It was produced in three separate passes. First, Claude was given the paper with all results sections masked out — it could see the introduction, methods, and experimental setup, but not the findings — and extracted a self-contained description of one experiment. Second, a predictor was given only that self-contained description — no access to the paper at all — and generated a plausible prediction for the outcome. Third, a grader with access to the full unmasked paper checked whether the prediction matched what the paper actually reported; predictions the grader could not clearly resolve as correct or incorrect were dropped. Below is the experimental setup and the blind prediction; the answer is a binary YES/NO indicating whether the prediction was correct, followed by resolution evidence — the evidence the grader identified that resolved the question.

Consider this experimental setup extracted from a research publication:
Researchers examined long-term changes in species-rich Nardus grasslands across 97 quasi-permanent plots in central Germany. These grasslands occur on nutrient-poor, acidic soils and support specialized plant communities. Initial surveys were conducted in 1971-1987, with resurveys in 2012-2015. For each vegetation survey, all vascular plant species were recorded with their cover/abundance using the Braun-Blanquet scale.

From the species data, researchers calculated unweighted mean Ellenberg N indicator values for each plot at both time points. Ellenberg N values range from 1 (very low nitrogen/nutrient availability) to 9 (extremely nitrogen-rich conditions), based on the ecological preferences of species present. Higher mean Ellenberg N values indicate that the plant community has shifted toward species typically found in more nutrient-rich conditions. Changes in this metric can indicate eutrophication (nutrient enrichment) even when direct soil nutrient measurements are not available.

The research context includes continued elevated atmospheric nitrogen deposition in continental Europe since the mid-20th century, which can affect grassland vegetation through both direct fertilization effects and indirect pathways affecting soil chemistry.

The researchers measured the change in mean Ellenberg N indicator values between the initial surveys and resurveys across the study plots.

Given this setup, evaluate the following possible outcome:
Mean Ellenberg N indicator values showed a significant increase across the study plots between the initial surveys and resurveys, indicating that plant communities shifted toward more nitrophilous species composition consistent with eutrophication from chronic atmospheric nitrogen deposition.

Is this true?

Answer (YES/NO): YES